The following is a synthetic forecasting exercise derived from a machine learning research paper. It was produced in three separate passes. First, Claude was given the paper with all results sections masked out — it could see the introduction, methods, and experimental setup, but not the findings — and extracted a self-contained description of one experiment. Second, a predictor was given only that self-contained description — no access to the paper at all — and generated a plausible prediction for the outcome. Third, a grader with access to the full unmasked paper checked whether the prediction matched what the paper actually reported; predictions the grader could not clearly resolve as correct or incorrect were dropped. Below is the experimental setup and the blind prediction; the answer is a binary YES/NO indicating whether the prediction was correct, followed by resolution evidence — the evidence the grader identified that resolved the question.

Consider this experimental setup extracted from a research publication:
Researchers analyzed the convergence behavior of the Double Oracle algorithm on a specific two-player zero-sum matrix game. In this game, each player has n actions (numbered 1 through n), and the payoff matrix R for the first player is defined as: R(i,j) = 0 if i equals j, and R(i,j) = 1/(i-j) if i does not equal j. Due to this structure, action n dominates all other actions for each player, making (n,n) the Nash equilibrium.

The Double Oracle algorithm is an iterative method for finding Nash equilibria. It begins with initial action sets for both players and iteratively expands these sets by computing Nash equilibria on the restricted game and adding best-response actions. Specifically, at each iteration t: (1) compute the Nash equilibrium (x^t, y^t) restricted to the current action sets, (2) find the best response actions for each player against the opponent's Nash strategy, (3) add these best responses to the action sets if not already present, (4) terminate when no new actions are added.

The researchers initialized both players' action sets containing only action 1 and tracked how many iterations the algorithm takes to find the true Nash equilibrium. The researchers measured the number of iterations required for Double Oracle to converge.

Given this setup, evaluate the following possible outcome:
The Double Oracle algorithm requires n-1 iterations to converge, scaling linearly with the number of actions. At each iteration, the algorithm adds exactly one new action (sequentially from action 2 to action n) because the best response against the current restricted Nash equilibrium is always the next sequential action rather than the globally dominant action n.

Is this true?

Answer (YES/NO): YES